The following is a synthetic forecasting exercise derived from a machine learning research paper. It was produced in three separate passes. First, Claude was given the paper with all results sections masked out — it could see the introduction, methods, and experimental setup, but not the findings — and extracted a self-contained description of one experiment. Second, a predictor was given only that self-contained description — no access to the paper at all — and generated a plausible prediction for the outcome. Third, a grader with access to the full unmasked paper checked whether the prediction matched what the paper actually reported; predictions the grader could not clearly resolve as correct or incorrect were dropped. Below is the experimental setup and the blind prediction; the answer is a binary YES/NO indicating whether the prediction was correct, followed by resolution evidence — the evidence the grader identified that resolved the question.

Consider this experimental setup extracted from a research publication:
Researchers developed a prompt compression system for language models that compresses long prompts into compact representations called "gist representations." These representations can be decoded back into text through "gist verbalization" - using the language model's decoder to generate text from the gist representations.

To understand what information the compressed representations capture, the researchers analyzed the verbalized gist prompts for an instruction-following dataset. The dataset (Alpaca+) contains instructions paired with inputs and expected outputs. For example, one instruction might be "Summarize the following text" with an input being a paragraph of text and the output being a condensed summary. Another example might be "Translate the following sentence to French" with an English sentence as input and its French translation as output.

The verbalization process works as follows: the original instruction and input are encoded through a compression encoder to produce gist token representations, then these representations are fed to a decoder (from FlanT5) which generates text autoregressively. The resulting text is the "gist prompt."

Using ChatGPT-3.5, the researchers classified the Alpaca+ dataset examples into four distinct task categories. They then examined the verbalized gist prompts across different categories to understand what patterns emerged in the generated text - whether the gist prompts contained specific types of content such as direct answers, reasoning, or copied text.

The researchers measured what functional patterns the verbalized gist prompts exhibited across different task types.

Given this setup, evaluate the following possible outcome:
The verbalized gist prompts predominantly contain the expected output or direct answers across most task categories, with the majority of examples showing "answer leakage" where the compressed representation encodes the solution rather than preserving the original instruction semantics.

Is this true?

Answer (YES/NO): YES